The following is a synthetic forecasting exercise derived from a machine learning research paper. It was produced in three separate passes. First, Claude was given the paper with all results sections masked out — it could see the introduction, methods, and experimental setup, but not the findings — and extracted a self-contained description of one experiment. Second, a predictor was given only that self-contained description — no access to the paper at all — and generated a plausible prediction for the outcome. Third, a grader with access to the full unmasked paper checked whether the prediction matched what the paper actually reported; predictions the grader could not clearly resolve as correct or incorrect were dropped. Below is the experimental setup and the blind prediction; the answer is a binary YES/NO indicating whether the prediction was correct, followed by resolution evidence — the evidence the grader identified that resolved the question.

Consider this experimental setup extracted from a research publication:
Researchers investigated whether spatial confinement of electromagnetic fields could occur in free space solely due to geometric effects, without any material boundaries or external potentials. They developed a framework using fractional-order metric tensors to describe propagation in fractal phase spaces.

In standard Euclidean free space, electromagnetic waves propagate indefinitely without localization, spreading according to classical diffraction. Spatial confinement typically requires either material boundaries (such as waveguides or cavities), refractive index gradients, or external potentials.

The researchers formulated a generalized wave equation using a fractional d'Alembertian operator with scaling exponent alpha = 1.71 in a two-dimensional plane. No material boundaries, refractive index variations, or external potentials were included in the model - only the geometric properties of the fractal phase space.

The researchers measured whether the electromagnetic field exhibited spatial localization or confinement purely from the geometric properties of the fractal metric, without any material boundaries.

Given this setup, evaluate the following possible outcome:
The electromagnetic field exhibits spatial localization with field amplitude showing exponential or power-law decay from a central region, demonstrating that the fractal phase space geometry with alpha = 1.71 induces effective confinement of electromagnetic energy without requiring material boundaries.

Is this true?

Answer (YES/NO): YES